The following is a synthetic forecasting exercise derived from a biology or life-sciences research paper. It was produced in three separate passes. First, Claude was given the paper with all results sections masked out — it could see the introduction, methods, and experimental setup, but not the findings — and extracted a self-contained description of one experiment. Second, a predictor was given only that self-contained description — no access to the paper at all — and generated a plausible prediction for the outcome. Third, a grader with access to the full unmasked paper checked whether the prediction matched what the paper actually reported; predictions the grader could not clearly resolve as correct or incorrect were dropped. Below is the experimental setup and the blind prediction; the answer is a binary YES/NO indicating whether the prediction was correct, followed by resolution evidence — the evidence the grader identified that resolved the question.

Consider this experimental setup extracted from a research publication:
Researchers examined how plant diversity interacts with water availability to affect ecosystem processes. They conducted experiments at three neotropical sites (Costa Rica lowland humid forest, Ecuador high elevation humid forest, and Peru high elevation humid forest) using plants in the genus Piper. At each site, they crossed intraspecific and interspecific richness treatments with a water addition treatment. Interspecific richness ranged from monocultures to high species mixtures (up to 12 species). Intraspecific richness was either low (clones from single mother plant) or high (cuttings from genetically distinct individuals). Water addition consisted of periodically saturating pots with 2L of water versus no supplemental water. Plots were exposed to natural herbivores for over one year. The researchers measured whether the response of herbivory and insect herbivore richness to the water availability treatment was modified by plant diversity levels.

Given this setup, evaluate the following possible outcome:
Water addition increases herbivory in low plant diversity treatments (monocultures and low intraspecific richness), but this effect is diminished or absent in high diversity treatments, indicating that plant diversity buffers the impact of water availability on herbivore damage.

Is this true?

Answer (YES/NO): NO